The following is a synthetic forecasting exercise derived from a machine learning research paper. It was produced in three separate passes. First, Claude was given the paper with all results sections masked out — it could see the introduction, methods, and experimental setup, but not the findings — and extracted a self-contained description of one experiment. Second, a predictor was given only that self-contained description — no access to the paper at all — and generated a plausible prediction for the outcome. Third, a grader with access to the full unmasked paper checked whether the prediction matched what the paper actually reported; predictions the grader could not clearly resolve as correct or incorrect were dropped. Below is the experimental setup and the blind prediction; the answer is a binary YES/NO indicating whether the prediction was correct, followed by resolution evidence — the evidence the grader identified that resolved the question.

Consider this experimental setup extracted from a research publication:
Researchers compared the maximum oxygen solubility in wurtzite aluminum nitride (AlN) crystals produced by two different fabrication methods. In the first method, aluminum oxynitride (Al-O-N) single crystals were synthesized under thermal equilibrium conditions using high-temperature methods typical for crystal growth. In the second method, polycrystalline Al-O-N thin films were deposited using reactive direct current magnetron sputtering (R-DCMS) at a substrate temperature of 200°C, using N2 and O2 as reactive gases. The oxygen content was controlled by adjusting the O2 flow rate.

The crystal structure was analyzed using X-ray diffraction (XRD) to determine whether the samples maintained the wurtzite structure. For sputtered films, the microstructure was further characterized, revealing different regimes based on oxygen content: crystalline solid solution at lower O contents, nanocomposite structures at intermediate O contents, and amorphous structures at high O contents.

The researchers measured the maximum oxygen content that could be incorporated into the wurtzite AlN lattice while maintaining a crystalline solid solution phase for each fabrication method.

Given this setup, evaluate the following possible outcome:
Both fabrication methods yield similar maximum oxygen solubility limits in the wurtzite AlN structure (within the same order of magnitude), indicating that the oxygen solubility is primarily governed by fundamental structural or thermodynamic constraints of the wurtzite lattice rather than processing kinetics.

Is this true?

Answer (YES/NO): NO